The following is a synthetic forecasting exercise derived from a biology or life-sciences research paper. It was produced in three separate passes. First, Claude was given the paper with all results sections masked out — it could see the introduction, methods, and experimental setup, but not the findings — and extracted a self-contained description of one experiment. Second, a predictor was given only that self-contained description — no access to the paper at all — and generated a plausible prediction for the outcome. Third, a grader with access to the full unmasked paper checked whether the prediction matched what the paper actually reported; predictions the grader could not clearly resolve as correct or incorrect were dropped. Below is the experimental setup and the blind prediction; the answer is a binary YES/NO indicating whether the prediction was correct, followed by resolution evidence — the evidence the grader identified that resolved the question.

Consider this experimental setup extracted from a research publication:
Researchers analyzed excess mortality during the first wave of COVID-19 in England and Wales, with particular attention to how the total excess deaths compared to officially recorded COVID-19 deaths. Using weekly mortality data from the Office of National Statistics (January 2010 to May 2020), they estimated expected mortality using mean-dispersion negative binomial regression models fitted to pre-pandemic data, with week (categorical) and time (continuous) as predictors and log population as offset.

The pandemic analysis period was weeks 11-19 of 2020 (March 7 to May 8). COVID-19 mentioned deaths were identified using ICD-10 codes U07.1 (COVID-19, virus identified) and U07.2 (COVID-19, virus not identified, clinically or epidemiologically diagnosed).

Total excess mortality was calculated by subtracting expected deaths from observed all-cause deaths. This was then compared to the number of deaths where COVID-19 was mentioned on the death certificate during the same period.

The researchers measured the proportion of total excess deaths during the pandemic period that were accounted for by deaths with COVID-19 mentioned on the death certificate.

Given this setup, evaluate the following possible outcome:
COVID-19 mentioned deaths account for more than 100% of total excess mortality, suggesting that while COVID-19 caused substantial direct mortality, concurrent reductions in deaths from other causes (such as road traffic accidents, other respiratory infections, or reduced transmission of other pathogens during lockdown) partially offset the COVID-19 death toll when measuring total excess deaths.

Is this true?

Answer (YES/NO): NO